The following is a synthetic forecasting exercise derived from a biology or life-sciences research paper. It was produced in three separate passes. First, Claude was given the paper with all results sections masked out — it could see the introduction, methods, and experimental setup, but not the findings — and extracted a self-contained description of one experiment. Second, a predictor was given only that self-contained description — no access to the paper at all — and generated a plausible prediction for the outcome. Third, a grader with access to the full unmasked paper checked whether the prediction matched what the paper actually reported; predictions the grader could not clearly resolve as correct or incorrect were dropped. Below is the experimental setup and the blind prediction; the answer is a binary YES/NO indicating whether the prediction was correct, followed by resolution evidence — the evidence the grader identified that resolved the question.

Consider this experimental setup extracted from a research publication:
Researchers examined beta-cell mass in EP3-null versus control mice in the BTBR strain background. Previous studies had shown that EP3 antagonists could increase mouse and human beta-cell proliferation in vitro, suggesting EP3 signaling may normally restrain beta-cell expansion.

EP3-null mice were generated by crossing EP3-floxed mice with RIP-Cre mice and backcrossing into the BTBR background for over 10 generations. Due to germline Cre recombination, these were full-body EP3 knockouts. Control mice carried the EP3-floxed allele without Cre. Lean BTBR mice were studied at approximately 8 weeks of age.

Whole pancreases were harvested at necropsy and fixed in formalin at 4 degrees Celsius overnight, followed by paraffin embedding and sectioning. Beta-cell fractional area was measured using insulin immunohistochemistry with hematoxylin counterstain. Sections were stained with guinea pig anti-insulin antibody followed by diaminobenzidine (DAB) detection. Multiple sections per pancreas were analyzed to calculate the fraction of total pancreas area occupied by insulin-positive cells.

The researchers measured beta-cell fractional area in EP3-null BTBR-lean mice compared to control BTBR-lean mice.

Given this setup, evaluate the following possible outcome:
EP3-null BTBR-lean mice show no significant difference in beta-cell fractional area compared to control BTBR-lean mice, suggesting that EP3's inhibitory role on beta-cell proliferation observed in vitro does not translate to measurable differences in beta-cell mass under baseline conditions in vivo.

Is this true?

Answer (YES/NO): YES